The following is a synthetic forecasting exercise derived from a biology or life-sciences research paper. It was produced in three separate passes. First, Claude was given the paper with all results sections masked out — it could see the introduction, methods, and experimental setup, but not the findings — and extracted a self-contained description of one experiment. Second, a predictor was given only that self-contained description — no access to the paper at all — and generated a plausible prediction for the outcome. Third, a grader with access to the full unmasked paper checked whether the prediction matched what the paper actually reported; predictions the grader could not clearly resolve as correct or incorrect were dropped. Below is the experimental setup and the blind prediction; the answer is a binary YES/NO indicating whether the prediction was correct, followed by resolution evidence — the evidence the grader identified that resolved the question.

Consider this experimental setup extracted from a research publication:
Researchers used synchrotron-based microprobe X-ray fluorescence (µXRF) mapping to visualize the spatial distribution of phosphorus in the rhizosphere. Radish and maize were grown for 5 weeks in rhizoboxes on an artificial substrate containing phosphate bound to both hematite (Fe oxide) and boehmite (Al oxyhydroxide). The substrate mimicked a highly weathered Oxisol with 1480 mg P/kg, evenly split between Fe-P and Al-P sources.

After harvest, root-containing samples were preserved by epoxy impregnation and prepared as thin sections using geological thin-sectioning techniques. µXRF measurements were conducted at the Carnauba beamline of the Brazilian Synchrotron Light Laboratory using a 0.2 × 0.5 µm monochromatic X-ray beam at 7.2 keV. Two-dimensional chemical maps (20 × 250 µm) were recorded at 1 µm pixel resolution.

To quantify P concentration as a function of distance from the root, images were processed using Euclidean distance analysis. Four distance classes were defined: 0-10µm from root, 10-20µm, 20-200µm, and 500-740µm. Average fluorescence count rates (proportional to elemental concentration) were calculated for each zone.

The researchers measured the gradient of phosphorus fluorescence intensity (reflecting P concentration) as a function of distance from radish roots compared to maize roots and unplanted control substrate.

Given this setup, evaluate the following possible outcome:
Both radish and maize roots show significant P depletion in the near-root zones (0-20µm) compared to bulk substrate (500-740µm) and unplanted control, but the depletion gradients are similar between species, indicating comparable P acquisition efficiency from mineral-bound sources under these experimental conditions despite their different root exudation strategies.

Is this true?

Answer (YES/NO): NO